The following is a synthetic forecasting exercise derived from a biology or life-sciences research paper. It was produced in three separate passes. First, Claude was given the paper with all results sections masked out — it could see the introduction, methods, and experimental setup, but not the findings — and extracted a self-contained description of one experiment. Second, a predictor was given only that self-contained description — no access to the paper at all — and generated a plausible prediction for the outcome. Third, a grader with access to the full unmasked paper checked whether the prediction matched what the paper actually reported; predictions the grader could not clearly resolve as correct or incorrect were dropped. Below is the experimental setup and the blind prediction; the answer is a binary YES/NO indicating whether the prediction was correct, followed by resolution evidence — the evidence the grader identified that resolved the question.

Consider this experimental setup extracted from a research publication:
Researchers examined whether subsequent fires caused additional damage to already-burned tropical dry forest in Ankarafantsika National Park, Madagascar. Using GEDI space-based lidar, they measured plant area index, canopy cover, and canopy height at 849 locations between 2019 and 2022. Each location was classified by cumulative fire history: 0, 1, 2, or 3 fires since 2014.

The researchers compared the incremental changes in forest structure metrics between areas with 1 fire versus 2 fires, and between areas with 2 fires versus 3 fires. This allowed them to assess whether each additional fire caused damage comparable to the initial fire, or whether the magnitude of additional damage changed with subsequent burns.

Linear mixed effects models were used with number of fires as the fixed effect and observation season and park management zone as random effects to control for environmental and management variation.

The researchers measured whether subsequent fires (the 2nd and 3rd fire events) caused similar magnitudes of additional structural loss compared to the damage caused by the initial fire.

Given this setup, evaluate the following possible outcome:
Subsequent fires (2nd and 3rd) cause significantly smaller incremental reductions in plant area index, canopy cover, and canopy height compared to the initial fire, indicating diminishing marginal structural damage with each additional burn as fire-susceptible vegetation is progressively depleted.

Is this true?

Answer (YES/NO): YES